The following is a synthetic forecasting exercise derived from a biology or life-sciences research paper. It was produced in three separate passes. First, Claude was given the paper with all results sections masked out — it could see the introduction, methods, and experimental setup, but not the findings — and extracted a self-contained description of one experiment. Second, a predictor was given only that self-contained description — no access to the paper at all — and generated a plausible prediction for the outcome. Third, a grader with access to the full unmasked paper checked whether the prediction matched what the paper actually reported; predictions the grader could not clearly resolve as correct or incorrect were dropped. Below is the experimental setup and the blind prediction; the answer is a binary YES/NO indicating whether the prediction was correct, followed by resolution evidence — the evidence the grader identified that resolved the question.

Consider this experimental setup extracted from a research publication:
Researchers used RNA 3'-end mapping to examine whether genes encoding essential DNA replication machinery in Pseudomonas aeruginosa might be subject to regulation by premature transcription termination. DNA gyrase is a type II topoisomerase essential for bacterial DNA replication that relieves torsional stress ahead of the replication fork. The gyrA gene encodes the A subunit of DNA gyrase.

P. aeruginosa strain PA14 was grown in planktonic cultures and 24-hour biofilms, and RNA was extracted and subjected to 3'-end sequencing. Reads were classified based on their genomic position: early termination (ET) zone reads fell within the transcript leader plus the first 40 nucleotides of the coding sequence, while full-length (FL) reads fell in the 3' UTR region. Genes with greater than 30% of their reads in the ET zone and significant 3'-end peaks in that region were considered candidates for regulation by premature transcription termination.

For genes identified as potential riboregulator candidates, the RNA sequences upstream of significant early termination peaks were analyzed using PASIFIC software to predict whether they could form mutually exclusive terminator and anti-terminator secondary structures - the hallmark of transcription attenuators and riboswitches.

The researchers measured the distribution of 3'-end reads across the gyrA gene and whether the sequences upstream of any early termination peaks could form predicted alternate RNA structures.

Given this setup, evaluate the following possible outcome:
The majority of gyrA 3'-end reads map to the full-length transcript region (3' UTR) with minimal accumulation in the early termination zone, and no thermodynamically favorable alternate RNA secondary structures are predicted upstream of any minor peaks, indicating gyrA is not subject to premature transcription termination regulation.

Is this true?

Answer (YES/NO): NO